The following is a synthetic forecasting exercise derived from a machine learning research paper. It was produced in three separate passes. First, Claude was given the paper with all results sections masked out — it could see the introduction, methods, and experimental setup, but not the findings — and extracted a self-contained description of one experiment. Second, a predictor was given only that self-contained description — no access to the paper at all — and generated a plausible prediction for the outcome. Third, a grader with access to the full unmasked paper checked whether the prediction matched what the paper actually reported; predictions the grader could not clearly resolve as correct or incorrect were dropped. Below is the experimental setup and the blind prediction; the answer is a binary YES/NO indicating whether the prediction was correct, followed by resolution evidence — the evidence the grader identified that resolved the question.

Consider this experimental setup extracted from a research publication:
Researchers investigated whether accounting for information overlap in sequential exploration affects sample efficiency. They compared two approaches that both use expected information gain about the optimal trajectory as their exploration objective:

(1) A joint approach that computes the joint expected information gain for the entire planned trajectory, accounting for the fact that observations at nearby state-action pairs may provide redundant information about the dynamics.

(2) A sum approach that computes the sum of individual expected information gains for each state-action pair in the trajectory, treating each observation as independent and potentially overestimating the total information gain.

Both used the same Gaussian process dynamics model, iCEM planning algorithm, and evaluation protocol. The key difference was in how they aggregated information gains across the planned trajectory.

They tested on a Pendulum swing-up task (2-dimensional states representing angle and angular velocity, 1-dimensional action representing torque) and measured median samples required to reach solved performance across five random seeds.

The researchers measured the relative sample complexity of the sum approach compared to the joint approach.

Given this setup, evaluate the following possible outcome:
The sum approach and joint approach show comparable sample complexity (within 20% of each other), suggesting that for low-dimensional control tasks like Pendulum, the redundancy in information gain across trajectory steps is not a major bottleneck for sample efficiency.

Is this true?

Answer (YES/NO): NO